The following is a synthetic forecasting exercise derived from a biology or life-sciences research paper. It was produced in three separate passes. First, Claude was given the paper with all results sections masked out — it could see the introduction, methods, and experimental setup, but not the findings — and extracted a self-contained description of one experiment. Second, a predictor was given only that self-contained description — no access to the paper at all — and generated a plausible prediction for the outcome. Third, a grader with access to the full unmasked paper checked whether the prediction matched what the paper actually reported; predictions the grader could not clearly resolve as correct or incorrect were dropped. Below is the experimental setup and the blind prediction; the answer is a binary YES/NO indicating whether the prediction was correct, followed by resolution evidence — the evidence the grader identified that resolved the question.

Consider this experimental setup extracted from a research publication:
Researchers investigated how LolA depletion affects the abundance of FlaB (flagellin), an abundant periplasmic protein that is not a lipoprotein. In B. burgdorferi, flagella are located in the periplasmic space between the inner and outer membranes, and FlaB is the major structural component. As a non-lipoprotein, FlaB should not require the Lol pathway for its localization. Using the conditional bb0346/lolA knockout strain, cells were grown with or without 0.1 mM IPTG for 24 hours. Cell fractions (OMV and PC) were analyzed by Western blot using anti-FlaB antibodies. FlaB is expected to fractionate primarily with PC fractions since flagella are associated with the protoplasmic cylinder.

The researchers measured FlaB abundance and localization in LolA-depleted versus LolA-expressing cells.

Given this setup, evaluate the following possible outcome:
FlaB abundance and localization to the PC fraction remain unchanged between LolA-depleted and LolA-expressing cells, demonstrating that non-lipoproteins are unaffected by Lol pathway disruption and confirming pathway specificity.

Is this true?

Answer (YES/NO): YES